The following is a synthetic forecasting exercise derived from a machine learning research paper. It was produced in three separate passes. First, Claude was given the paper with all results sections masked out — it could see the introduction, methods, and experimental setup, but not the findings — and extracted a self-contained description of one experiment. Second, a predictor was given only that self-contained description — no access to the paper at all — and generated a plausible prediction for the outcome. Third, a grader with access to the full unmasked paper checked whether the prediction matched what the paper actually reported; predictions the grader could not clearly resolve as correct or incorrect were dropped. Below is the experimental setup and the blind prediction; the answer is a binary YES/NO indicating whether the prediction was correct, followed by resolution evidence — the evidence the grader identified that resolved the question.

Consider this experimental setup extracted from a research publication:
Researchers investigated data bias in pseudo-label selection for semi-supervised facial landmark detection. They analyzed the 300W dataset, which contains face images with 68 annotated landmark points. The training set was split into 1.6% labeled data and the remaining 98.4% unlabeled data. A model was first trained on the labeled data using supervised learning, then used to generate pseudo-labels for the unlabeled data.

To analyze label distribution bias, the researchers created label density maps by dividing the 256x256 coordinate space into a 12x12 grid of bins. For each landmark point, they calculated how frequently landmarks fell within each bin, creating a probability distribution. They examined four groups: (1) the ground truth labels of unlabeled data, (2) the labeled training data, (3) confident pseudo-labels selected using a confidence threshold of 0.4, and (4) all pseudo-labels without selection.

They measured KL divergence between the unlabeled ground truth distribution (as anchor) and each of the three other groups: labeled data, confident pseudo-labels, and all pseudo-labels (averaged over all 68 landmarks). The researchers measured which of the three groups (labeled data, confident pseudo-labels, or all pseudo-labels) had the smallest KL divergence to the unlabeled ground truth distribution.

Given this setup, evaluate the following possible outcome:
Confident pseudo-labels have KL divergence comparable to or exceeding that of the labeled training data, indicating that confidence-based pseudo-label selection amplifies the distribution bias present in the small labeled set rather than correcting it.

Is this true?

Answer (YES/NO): NO